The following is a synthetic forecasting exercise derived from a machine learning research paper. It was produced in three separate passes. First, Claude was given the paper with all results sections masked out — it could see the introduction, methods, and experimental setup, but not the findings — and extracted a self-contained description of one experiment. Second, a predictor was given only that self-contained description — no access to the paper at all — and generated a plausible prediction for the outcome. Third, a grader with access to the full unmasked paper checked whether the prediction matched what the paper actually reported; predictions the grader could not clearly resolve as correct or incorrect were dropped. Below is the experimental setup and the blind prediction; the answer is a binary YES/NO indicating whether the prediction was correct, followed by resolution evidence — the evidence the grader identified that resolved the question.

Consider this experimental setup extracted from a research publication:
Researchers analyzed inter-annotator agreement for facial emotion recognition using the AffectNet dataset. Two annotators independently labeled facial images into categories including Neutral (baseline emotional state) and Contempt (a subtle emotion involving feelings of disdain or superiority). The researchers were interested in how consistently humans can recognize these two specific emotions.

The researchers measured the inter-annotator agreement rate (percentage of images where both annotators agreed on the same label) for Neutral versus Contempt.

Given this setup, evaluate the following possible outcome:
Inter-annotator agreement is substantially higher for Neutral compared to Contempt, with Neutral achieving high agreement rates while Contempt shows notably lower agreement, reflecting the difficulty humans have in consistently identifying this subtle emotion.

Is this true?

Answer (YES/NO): NO